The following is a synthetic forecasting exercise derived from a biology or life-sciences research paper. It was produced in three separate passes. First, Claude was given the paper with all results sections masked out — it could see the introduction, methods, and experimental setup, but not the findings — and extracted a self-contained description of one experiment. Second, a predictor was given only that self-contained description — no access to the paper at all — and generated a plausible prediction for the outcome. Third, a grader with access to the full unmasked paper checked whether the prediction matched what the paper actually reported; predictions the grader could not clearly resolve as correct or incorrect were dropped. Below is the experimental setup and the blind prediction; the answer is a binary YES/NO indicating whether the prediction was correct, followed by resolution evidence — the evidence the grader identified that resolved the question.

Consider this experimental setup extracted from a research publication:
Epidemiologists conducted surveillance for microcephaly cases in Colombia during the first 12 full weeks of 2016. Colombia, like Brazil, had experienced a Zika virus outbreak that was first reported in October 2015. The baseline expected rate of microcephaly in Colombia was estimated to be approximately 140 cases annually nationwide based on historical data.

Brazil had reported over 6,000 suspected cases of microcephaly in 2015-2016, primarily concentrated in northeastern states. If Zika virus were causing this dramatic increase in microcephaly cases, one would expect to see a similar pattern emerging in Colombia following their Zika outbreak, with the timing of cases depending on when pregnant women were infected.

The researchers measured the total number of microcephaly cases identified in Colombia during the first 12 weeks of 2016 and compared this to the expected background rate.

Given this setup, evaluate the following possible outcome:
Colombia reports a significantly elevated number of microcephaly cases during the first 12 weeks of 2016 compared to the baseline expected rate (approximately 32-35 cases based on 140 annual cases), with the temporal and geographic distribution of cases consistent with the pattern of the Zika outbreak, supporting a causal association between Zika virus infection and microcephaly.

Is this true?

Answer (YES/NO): NO